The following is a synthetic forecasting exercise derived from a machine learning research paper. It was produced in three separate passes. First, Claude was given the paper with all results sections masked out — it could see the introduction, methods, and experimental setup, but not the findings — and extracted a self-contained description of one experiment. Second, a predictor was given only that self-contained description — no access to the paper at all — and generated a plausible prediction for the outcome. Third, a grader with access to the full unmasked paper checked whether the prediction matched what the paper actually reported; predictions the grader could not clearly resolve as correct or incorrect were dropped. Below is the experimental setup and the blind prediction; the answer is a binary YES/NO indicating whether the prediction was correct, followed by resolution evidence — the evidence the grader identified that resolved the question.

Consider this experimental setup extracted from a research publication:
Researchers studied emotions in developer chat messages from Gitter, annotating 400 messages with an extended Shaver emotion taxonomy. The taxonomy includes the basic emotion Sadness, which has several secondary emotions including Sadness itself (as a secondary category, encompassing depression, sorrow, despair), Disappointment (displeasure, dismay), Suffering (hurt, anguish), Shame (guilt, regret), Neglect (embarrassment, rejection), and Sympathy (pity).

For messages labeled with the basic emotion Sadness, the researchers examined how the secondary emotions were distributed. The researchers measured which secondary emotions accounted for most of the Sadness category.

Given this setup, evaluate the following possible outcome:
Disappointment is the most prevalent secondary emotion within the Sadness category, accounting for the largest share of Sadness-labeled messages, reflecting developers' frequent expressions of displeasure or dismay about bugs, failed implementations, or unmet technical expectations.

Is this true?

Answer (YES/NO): NO